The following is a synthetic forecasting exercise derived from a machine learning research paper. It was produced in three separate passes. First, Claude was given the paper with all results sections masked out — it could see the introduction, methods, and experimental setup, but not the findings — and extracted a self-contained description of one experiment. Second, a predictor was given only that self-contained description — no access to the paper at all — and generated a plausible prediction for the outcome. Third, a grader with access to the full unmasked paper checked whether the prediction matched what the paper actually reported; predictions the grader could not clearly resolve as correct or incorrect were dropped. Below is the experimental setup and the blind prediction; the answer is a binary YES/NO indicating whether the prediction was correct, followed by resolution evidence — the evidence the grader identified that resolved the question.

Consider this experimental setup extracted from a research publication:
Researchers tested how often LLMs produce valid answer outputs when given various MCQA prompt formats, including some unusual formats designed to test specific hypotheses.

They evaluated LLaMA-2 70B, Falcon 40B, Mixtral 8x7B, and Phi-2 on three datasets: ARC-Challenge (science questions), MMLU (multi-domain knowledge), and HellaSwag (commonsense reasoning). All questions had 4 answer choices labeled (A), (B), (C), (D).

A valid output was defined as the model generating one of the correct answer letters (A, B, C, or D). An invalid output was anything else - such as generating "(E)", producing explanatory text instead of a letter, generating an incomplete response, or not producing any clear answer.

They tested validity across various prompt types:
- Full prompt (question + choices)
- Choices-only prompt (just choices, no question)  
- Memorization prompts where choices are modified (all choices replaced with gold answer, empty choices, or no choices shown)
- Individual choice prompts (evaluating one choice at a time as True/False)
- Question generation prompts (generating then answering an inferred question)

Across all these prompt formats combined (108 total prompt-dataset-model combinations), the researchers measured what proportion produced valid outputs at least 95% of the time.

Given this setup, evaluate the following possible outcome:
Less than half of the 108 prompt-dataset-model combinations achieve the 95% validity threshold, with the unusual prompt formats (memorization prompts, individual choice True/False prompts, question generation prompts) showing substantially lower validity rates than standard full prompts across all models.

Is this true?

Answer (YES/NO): NO